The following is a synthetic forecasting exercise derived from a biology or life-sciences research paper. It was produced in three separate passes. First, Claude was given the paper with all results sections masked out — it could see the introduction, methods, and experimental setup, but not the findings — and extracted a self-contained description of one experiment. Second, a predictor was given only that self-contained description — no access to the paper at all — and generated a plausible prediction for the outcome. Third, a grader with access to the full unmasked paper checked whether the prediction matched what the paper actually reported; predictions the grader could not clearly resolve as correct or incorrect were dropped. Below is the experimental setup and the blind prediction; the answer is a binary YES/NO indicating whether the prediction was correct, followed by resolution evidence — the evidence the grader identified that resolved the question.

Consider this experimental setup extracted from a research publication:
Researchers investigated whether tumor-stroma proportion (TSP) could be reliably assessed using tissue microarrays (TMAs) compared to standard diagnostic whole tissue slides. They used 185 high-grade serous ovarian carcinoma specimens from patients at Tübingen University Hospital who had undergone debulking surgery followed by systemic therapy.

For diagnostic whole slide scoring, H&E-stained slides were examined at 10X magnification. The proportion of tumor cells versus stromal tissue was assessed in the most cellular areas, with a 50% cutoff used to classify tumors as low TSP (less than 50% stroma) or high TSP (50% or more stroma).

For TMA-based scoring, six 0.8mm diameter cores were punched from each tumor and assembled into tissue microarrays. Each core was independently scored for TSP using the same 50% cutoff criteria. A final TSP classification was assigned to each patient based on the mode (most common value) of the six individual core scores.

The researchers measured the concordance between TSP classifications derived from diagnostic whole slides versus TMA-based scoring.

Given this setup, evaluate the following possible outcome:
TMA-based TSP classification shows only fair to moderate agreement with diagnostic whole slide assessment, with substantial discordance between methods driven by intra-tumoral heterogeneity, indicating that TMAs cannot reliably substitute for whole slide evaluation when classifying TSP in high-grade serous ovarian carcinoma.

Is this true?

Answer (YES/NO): NO